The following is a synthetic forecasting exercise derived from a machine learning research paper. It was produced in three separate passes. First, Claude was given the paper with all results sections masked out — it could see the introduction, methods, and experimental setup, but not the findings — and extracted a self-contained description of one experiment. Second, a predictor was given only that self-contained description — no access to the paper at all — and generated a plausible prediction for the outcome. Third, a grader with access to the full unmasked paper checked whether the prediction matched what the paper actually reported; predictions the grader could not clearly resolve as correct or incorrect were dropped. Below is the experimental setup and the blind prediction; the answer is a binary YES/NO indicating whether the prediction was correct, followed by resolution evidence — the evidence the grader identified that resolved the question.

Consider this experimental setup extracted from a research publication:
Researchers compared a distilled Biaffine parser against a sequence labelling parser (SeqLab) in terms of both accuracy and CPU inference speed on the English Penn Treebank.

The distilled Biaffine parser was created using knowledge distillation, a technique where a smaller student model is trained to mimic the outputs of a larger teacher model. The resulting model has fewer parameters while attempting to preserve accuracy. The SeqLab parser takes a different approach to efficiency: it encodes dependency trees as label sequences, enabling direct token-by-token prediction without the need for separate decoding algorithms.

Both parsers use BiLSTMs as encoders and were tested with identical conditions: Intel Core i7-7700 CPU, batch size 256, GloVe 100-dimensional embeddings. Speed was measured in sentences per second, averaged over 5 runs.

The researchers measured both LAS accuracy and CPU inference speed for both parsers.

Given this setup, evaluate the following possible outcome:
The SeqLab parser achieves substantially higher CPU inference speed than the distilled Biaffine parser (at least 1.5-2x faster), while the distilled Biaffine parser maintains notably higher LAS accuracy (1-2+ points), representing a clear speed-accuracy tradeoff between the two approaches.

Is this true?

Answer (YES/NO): NO